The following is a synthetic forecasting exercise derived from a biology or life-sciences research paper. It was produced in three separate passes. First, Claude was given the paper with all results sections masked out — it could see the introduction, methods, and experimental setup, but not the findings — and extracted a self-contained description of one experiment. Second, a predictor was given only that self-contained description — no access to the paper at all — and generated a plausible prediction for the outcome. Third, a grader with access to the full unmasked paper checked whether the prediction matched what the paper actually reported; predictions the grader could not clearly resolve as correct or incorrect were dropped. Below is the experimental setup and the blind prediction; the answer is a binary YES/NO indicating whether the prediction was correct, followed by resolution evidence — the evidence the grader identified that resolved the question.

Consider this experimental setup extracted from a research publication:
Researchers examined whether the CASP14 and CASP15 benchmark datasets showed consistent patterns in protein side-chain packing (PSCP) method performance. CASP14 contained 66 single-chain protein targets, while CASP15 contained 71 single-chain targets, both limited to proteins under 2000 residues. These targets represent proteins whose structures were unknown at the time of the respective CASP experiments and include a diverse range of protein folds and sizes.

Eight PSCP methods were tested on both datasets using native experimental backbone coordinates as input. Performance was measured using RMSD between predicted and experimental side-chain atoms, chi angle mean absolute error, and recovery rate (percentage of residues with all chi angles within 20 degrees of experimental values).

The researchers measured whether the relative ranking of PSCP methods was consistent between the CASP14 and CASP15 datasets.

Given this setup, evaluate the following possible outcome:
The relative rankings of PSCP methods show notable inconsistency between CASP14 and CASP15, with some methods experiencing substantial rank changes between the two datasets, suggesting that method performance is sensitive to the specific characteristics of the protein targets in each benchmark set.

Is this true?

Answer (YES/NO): NO